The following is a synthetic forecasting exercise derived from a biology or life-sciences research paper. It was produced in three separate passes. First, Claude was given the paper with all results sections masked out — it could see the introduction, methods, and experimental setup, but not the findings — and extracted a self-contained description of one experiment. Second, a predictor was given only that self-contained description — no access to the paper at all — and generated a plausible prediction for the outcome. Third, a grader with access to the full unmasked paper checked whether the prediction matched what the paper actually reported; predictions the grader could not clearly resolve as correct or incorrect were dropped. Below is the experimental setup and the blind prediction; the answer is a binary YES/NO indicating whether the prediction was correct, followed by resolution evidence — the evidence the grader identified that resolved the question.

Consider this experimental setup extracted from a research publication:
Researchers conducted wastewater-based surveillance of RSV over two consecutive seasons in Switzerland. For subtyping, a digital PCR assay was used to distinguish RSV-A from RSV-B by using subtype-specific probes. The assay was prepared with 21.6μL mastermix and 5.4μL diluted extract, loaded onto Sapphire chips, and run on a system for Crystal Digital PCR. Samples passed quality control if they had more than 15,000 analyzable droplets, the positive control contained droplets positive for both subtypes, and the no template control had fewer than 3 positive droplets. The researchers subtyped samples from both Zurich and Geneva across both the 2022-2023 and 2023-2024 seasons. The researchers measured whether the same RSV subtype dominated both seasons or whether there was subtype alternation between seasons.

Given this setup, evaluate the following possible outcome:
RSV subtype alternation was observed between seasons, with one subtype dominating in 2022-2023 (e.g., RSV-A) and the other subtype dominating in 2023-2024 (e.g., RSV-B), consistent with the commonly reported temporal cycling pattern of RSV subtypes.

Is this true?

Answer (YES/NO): YES